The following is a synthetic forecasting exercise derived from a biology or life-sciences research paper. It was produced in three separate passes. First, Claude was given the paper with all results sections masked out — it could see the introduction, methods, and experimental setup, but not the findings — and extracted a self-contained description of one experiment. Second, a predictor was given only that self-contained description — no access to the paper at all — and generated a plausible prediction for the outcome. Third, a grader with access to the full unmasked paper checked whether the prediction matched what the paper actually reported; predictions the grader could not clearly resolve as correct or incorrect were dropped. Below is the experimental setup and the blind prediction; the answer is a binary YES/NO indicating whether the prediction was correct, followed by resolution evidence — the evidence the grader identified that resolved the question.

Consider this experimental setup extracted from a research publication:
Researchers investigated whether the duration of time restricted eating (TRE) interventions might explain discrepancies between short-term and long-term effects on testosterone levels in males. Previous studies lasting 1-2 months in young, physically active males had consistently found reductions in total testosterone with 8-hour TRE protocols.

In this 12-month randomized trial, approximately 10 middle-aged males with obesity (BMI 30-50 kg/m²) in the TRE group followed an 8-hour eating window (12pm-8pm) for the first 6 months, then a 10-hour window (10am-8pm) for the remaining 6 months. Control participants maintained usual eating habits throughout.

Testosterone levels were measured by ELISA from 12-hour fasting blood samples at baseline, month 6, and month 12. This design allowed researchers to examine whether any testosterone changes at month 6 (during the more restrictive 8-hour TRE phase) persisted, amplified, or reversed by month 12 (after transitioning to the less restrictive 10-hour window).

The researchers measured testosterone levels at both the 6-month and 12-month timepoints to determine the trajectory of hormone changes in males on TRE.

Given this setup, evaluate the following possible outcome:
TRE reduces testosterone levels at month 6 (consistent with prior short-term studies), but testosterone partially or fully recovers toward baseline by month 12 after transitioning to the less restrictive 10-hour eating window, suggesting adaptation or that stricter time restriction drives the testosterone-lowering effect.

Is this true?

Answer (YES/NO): NO